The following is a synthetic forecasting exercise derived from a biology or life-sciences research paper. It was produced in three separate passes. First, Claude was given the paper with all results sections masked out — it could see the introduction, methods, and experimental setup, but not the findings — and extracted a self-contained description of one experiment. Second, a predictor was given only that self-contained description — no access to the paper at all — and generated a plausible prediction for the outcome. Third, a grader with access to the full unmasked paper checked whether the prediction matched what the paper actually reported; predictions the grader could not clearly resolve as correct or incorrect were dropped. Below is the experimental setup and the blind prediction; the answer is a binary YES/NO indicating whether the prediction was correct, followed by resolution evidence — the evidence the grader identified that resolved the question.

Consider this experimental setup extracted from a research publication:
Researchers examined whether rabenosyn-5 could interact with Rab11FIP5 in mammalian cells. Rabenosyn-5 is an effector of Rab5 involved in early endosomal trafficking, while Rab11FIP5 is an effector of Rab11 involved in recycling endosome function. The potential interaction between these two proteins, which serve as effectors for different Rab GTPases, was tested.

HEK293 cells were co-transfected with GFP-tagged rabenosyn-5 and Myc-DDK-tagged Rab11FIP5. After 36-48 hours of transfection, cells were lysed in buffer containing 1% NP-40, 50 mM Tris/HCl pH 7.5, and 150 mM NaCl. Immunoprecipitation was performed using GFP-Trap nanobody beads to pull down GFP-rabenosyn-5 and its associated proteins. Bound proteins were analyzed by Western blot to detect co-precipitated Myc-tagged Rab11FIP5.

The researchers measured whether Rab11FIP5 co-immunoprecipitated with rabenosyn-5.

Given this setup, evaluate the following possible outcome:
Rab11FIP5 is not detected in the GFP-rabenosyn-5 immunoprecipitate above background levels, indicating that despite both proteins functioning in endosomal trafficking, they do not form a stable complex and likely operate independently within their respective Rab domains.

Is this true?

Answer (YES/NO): NO